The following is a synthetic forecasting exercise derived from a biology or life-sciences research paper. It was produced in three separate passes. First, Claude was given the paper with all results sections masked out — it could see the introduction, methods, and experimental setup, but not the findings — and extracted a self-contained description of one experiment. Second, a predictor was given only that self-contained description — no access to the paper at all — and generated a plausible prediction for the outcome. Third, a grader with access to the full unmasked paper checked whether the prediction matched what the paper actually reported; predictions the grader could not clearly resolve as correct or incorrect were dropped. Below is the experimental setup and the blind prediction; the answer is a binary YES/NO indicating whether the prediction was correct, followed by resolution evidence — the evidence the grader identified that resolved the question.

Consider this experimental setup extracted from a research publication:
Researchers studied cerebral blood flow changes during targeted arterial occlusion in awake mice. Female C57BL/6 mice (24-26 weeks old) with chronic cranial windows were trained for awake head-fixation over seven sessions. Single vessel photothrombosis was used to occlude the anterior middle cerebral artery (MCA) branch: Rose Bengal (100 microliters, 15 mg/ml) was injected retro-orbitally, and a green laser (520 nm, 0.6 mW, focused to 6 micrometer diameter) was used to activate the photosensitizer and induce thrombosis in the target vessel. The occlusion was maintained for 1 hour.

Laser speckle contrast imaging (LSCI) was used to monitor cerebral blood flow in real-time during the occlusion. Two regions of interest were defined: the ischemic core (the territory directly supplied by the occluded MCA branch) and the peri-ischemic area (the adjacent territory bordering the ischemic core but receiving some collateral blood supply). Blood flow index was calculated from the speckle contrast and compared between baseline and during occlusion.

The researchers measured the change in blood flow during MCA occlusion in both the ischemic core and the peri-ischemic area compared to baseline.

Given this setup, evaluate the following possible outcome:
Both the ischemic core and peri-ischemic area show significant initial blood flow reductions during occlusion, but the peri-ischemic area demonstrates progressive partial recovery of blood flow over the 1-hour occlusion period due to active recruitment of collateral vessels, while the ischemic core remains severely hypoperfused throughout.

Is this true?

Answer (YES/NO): NO